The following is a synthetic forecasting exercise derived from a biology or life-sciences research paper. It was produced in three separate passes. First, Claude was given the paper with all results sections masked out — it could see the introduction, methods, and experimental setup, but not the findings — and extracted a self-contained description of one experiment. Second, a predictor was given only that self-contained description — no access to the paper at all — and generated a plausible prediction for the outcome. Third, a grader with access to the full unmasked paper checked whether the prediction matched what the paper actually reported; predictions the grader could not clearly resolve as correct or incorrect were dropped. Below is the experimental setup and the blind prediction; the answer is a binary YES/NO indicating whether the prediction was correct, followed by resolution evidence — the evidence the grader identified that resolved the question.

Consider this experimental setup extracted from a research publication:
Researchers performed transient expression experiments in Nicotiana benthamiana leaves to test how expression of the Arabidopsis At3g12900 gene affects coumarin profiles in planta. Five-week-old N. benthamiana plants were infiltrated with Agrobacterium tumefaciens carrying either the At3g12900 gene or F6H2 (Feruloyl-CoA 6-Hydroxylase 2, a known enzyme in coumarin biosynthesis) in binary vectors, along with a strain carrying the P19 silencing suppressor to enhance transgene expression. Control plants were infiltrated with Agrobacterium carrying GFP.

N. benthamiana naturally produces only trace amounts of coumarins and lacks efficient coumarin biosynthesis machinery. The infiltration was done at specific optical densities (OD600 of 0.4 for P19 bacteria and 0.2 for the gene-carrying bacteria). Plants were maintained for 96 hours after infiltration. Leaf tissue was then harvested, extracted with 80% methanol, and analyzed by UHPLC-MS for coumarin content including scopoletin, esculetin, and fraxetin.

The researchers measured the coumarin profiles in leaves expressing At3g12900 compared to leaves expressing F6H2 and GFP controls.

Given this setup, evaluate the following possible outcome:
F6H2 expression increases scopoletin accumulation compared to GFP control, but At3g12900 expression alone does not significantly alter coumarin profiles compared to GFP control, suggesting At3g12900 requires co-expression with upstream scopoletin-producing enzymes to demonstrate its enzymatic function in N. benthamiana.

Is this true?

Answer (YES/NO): YES